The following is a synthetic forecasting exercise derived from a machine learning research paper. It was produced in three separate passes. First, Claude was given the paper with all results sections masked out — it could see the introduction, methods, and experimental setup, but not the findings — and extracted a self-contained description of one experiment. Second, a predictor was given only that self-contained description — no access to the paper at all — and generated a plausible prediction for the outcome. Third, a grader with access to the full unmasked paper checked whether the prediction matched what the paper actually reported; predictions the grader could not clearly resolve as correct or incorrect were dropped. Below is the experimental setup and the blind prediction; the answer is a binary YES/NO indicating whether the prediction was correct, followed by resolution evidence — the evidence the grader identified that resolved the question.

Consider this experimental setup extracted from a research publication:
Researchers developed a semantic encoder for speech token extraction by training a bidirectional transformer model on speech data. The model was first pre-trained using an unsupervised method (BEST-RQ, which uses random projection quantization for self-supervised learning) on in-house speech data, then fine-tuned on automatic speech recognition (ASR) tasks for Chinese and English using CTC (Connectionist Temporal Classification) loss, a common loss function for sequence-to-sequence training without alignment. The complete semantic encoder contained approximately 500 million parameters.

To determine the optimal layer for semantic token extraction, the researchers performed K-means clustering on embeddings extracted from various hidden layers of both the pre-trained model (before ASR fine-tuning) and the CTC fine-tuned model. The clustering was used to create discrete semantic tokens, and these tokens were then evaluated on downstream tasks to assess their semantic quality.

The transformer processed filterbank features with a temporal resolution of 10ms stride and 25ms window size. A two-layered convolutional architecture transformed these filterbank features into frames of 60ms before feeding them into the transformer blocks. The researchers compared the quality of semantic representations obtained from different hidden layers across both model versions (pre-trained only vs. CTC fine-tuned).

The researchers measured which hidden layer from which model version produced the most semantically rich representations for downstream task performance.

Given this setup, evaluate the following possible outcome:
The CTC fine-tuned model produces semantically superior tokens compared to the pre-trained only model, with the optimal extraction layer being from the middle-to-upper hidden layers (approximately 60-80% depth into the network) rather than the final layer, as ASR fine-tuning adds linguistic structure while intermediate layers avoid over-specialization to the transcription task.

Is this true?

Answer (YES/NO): NO